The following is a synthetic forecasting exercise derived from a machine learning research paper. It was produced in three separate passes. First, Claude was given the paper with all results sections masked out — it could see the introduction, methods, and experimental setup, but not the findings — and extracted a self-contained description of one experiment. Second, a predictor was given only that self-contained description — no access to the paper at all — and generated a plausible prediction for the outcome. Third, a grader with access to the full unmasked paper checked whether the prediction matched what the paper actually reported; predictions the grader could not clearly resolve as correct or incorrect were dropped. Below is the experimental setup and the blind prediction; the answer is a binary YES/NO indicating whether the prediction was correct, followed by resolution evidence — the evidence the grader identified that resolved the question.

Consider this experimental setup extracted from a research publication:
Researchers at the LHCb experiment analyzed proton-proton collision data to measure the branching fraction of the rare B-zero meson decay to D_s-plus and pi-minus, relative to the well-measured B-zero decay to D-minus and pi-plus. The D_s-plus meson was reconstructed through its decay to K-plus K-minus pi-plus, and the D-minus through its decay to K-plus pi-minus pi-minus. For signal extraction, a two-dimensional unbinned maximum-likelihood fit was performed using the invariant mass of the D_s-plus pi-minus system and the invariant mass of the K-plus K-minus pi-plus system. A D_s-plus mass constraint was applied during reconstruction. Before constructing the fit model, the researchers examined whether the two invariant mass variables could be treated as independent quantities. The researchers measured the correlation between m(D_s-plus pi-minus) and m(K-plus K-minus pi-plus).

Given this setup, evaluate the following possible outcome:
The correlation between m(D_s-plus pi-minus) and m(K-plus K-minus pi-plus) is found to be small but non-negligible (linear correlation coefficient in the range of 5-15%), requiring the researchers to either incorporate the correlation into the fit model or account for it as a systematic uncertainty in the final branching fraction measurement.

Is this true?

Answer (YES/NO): NO